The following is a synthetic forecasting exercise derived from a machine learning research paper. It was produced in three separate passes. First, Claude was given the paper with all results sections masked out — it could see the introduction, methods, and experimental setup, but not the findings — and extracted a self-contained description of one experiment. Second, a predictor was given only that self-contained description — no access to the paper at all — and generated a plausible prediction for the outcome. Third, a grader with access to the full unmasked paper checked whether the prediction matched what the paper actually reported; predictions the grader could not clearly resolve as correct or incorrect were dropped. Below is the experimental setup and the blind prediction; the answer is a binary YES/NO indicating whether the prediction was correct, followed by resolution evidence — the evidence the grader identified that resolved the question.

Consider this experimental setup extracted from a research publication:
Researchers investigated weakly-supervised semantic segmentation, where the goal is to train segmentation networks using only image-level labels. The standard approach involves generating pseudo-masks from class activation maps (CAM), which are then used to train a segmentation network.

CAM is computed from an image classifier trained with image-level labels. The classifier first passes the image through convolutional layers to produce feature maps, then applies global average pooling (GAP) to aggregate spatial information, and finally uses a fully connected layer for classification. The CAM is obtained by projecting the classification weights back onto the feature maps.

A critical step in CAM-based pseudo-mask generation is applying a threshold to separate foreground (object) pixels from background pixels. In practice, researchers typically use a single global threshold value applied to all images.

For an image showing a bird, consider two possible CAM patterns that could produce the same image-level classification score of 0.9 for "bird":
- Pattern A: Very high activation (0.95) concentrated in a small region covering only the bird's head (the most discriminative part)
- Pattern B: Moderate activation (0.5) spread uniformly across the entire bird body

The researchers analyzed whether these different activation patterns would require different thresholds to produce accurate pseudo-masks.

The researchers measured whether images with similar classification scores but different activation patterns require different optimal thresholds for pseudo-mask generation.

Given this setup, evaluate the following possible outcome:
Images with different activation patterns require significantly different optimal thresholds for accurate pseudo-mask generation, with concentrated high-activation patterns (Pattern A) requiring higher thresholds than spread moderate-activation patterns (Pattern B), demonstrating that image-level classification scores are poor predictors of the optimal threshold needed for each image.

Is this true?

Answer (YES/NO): NO